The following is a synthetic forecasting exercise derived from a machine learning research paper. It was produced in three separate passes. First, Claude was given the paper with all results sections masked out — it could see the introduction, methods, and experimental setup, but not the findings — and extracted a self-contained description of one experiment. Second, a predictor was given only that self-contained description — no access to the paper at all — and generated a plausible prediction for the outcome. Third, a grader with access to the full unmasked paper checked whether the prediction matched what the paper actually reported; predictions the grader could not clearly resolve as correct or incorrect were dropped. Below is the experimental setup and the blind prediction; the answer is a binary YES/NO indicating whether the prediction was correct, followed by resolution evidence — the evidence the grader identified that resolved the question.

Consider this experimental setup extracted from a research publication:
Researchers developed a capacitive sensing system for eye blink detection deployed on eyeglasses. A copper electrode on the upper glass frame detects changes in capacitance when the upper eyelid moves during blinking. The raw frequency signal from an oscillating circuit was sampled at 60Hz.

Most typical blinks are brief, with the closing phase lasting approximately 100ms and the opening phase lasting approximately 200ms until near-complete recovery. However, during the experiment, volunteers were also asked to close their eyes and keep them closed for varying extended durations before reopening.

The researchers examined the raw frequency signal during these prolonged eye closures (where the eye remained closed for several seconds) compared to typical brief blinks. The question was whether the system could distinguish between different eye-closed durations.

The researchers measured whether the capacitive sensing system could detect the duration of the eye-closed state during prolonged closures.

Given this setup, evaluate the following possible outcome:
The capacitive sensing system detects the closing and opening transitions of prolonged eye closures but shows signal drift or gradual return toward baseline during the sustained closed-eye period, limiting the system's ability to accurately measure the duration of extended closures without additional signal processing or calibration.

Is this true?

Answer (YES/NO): NO